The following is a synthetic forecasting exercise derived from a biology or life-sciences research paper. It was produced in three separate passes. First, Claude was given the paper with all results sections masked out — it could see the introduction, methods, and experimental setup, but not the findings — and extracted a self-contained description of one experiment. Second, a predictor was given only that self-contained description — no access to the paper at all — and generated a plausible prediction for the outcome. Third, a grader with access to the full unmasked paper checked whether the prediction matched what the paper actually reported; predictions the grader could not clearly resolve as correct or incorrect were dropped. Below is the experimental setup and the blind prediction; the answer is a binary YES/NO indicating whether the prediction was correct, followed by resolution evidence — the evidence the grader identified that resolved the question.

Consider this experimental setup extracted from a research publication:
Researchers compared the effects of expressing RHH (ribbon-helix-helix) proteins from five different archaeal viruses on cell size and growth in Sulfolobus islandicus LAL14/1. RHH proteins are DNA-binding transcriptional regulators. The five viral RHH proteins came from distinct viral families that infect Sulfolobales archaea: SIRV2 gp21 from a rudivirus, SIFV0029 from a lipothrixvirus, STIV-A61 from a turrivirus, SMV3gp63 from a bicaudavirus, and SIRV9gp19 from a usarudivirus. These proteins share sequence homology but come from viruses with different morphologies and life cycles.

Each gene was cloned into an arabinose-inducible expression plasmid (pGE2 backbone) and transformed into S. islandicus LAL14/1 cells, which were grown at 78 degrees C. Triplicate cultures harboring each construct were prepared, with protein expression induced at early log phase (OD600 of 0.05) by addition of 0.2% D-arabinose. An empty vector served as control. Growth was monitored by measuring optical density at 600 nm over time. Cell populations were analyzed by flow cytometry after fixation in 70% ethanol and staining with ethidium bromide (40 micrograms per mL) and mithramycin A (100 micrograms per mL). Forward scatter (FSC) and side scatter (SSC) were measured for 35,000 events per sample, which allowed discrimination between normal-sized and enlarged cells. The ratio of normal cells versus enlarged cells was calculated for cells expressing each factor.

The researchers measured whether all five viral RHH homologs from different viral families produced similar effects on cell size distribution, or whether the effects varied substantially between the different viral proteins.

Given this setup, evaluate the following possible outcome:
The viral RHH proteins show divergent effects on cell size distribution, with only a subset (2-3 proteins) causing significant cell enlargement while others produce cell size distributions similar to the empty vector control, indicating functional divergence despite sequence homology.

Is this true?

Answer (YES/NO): NO